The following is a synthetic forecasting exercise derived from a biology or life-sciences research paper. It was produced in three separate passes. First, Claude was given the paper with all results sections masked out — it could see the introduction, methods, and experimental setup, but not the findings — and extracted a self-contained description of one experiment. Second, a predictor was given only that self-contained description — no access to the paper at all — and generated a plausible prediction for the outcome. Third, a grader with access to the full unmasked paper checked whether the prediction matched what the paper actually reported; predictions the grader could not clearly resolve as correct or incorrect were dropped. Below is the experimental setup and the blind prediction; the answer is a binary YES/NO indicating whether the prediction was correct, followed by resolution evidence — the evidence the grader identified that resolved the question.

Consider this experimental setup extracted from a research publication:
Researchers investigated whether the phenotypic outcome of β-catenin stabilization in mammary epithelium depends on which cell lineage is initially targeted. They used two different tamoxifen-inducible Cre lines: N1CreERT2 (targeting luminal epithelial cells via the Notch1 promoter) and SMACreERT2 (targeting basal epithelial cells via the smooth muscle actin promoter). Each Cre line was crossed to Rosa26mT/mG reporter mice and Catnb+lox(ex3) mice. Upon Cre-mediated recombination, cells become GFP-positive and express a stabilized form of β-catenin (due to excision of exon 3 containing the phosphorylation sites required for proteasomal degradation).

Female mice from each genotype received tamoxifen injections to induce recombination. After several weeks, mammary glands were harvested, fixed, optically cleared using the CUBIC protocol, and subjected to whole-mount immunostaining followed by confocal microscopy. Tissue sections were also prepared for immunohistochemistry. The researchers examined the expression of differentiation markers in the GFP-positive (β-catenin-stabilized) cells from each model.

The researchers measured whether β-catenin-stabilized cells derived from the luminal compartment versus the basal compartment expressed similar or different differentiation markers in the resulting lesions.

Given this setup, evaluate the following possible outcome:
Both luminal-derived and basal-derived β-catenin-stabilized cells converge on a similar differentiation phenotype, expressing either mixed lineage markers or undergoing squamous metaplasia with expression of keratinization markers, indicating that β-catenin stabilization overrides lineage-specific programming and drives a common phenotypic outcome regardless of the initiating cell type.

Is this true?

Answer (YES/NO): YES